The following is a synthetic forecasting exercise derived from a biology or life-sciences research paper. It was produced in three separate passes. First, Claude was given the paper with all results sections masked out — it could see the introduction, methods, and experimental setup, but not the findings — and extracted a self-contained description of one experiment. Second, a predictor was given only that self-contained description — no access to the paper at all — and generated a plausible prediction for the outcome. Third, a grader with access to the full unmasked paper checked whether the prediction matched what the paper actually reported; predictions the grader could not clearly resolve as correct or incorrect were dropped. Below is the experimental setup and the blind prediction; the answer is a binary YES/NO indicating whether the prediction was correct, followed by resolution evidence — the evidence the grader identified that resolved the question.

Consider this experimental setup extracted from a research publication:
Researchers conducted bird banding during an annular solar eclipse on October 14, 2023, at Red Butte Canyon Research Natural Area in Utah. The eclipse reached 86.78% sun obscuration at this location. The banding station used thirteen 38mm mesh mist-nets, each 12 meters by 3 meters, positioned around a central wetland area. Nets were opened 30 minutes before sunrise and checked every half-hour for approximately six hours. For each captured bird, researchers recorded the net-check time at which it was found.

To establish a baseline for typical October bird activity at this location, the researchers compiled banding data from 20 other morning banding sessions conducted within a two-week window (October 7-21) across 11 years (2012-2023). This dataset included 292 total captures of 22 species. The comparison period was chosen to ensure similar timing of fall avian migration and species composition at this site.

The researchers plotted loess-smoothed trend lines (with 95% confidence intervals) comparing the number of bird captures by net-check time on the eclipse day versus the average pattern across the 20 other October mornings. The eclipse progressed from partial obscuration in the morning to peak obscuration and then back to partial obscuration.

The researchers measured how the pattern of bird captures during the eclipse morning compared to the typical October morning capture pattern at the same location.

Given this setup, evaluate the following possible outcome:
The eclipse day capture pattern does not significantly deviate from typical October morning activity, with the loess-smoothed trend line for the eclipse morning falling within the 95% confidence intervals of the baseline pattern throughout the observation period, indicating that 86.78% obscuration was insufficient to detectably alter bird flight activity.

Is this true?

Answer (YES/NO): NO